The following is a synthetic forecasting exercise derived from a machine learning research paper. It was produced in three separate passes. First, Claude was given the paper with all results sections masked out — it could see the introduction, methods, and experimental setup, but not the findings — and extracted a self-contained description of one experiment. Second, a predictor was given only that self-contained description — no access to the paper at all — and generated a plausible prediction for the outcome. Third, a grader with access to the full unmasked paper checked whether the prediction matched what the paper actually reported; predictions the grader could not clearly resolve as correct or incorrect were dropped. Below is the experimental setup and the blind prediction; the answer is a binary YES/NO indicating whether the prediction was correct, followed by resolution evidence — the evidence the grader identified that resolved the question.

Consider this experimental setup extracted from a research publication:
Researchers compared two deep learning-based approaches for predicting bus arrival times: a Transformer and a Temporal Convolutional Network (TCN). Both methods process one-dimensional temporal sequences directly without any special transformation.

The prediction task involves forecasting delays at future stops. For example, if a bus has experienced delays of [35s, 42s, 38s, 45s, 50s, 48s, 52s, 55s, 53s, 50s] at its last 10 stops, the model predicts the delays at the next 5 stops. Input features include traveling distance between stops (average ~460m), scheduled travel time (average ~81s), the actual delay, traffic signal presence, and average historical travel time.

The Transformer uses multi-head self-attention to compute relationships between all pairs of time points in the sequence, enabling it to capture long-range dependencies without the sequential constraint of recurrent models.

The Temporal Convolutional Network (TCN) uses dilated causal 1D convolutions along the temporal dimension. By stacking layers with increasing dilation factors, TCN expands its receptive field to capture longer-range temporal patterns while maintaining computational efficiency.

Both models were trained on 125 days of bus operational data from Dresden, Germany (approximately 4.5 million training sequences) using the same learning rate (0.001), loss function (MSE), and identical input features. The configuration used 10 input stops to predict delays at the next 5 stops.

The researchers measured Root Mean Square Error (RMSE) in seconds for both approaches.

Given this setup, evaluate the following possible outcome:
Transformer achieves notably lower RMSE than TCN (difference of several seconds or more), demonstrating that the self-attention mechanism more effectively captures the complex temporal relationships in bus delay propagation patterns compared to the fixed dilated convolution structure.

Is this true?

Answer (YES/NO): NO